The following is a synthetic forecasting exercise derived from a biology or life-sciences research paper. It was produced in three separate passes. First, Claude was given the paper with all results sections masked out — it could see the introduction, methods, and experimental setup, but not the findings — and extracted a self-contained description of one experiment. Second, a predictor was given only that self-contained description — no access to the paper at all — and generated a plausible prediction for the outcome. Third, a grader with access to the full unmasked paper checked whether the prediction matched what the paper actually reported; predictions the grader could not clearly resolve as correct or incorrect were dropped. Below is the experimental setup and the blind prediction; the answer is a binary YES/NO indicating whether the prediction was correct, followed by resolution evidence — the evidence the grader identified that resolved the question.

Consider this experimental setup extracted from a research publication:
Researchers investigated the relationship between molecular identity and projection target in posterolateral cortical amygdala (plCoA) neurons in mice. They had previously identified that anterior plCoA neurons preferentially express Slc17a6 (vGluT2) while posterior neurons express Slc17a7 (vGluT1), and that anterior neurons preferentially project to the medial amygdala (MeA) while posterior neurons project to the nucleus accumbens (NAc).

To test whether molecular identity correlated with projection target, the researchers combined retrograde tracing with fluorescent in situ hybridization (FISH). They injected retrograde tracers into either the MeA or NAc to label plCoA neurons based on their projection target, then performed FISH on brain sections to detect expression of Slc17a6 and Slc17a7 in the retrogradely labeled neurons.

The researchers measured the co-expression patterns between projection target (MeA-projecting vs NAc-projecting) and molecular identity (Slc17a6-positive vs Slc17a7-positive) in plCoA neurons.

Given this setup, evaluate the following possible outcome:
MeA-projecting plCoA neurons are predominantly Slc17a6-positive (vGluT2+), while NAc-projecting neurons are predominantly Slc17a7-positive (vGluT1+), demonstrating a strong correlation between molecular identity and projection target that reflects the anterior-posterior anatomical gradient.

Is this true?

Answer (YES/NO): NO